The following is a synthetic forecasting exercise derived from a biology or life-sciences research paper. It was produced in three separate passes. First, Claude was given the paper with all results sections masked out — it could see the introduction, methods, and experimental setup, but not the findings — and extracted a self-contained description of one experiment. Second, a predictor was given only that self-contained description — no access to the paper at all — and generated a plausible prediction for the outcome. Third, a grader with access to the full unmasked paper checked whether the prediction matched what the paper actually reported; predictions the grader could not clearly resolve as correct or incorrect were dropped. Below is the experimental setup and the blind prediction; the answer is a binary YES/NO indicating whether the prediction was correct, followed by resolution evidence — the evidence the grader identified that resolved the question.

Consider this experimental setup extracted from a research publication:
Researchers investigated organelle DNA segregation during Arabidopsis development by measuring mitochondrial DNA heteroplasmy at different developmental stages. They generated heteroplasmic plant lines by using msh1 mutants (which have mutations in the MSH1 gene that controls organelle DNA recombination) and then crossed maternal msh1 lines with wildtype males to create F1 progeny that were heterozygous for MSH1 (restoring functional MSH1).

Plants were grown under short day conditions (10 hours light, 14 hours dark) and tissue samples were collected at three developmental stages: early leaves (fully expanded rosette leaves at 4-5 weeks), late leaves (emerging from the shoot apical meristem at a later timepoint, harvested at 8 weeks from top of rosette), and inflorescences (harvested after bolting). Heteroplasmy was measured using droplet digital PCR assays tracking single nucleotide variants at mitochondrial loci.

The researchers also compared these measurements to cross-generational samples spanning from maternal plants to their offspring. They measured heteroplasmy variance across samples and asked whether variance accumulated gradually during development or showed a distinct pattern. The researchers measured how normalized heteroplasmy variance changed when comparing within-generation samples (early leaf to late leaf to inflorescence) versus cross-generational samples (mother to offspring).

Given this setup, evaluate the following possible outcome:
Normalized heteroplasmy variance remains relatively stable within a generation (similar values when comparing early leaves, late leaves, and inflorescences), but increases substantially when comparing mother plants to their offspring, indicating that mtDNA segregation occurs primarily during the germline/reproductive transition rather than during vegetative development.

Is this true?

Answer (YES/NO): NO